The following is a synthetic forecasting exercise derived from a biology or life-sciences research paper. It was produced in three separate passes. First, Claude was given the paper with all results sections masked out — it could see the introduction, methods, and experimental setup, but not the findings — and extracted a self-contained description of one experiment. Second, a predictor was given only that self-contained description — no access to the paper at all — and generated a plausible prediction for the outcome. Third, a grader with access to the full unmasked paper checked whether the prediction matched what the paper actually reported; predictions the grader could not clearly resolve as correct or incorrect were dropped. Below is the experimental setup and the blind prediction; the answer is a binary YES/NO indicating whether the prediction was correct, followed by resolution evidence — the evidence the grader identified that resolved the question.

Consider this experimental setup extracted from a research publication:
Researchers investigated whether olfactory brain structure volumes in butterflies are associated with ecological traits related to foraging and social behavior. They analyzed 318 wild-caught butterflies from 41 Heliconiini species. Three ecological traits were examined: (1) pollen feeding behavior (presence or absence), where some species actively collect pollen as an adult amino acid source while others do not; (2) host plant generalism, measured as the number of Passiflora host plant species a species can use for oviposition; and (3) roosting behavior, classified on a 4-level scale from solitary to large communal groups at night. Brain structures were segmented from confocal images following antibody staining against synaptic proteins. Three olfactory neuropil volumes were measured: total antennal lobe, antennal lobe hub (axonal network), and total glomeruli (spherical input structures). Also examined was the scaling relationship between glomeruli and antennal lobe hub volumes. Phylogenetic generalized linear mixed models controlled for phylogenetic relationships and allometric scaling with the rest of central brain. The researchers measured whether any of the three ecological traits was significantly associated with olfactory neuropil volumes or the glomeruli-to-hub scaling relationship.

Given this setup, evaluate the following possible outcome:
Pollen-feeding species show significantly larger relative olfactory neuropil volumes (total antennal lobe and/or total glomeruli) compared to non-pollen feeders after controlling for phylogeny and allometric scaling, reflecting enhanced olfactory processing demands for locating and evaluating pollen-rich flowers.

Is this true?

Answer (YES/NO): NO